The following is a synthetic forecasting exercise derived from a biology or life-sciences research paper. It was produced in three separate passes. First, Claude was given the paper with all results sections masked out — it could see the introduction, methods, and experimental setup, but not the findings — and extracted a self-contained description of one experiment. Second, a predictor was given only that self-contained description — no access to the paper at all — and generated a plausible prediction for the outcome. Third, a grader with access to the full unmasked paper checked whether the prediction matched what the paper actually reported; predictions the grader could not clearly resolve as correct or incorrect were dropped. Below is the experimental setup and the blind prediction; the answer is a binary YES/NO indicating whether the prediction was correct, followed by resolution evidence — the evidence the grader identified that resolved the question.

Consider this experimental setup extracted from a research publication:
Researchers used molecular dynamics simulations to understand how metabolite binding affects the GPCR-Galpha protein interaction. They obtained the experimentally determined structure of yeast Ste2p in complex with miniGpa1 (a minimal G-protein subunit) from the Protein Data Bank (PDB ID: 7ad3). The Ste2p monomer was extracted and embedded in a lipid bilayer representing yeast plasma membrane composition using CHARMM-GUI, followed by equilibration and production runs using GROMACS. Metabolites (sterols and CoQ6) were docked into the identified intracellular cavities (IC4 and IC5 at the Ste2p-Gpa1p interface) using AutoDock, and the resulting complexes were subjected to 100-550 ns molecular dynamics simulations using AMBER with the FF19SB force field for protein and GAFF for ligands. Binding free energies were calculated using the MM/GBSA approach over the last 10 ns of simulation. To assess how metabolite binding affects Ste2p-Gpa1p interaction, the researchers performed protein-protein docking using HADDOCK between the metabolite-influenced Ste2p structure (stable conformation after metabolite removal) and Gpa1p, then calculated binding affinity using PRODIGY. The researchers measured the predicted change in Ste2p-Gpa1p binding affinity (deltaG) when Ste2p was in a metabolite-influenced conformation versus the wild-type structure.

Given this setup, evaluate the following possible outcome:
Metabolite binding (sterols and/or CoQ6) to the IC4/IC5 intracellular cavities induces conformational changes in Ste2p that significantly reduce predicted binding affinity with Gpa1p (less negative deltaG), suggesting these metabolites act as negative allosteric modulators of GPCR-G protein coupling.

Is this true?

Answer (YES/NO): NO